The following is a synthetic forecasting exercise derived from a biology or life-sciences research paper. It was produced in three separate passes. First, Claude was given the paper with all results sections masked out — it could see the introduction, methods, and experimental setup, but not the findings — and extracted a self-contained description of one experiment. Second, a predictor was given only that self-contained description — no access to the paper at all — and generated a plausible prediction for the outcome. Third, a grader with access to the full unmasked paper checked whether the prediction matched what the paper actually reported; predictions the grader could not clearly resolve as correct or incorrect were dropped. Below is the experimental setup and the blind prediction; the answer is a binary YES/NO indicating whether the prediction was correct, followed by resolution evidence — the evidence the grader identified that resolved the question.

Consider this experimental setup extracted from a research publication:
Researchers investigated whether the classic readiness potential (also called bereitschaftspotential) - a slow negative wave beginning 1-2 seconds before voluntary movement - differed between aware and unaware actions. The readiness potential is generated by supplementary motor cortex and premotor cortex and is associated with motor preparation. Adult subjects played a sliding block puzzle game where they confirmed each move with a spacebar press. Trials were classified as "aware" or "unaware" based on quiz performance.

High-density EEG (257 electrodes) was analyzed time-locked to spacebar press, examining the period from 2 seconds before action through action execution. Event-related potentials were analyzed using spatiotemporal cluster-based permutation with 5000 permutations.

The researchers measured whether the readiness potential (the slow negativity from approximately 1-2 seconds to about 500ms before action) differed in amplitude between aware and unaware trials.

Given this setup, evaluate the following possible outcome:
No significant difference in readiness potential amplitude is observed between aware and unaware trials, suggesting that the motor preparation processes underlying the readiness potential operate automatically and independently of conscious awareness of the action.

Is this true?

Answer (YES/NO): YES